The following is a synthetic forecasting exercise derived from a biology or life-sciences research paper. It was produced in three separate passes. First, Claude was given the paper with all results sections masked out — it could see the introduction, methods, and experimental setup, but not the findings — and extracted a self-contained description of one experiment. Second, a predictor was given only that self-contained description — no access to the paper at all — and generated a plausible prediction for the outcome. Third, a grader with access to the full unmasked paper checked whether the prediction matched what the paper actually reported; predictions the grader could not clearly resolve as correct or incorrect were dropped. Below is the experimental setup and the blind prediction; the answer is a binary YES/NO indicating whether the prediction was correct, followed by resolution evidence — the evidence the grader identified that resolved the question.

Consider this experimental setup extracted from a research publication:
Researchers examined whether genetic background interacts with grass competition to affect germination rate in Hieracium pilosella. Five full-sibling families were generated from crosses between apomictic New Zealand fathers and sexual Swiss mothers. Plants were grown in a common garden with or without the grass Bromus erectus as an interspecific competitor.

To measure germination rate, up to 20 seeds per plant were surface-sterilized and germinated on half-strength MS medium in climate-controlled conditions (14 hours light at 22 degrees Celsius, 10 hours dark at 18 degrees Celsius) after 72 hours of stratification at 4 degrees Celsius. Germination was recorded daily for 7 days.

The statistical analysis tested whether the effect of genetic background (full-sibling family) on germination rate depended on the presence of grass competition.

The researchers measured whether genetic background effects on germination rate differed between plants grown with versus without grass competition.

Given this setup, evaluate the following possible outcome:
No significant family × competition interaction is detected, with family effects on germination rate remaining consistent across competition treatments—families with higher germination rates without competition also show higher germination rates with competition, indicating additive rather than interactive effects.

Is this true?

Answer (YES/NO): NO